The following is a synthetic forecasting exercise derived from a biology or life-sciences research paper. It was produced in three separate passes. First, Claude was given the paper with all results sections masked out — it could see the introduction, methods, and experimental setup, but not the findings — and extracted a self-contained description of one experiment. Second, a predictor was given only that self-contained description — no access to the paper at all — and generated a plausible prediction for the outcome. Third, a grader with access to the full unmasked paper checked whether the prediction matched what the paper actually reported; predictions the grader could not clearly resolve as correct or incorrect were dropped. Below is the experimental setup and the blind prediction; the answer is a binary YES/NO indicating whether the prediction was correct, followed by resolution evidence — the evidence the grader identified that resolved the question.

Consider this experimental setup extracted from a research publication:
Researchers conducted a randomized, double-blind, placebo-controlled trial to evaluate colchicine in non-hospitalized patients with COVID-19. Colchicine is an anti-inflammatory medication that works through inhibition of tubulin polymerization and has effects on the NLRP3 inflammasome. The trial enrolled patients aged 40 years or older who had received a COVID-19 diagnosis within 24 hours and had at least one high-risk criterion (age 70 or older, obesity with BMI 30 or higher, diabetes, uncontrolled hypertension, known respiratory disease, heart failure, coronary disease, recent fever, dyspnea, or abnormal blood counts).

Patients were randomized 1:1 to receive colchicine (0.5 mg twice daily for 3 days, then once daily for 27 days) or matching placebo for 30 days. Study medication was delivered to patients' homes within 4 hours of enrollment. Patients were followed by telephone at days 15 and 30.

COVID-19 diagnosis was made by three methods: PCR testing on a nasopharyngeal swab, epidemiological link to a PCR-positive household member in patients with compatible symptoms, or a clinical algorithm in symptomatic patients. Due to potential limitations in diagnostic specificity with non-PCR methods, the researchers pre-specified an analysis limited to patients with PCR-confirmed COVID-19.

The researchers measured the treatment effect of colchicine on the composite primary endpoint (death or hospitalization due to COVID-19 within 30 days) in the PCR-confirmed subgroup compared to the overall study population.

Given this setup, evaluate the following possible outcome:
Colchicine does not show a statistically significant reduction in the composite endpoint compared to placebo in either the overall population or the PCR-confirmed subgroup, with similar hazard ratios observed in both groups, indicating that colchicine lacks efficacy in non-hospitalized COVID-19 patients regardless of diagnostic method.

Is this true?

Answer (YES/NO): NO